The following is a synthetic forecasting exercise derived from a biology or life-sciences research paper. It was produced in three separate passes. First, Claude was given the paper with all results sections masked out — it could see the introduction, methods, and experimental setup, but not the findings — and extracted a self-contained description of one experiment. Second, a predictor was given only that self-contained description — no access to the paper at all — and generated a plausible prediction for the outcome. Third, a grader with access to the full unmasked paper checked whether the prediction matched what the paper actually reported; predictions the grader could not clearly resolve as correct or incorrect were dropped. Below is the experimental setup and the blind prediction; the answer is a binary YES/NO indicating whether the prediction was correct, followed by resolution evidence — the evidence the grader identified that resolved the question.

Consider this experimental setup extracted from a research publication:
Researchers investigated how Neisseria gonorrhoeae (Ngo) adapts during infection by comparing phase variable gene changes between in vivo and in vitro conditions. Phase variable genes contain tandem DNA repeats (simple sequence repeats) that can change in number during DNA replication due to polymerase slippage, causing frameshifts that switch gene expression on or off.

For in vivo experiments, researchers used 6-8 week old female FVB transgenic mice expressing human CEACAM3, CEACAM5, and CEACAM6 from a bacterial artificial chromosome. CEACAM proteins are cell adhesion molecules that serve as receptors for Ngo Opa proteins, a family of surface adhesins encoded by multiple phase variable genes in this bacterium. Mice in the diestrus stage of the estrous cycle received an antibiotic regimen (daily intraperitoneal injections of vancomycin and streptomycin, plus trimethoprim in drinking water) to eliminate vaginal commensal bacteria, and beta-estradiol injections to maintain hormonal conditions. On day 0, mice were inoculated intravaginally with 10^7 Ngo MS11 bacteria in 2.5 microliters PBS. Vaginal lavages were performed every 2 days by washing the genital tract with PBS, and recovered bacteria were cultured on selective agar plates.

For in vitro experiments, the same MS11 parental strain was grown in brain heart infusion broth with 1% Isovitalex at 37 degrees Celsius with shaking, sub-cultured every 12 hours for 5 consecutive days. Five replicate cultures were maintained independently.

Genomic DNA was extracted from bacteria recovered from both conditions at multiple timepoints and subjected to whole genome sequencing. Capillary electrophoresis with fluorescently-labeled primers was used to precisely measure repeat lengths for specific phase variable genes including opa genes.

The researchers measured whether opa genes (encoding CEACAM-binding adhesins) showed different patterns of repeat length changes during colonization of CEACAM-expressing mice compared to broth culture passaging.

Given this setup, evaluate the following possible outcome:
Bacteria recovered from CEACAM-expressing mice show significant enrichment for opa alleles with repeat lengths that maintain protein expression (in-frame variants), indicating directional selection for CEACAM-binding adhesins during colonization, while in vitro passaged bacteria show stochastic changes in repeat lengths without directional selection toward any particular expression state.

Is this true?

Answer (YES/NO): NO